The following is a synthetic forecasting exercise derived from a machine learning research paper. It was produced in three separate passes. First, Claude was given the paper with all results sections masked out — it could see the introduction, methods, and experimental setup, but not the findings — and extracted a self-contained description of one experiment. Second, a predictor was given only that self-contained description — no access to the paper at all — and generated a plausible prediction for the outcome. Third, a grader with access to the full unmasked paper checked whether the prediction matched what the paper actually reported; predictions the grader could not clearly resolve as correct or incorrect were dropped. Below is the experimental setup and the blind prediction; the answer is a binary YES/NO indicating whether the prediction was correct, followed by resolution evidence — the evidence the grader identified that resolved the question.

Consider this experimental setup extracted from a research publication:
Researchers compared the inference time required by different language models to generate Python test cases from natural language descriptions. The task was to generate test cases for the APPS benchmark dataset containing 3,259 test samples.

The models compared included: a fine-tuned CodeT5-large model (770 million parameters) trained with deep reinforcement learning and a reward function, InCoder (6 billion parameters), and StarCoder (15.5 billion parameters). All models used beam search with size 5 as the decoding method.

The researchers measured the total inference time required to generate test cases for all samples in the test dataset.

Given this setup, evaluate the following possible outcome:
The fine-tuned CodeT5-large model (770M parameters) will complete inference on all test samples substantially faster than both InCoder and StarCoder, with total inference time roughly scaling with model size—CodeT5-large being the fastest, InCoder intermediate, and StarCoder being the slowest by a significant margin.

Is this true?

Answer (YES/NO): NO